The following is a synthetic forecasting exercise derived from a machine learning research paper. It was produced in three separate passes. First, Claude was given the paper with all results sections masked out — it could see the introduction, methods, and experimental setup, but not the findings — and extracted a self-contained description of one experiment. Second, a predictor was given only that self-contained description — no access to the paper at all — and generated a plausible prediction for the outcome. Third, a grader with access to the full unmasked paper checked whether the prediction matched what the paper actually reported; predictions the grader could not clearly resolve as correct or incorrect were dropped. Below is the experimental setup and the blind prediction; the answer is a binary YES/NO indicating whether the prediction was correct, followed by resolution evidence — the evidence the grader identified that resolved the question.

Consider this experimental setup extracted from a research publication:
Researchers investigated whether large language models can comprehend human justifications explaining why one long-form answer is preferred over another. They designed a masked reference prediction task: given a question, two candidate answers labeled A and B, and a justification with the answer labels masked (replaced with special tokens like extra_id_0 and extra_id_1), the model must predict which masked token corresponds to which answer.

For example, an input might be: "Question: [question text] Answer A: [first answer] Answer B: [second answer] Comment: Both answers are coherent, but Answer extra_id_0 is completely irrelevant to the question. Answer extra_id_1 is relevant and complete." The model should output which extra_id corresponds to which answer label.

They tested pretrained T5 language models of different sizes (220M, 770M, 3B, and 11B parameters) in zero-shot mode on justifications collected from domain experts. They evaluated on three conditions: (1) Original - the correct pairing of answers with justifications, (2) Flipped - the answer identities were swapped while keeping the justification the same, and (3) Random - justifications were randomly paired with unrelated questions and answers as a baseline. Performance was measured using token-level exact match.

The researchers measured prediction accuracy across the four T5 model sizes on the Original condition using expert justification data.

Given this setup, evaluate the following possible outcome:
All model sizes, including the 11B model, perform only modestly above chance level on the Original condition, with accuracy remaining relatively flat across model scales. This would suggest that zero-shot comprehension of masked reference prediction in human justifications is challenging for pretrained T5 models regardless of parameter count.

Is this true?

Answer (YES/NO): NO